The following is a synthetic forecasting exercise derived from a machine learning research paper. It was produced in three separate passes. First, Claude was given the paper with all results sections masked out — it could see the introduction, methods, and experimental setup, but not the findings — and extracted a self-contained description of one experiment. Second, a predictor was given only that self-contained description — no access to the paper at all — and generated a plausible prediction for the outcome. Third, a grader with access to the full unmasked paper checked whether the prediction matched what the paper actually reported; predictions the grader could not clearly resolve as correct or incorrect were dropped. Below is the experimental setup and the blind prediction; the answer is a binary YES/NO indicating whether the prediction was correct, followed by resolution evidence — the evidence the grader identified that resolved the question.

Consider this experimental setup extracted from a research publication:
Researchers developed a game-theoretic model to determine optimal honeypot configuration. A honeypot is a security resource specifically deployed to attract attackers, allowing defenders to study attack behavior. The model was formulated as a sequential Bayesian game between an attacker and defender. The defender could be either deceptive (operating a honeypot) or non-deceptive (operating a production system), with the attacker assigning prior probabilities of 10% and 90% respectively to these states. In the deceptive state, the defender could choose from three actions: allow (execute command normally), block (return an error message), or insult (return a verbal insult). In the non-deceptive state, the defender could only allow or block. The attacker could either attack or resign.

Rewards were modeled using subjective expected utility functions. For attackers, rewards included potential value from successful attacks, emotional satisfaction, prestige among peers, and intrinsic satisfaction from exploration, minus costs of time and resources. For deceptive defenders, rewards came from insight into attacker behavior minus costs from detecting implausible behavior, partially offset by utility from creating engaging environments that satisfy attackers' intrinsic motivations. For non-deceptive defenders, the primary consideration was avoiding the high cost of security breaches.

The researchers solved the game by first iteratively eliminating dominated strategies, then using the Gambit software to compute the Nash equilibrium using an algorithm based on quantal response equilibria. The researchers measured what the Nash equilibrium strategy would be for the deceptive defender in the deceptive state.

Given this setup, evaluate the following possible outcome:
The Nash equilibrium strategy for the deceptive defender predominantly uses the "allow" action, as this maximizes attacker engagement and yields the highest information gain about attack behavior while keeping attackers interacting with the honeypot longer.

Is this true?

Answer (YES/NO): NO